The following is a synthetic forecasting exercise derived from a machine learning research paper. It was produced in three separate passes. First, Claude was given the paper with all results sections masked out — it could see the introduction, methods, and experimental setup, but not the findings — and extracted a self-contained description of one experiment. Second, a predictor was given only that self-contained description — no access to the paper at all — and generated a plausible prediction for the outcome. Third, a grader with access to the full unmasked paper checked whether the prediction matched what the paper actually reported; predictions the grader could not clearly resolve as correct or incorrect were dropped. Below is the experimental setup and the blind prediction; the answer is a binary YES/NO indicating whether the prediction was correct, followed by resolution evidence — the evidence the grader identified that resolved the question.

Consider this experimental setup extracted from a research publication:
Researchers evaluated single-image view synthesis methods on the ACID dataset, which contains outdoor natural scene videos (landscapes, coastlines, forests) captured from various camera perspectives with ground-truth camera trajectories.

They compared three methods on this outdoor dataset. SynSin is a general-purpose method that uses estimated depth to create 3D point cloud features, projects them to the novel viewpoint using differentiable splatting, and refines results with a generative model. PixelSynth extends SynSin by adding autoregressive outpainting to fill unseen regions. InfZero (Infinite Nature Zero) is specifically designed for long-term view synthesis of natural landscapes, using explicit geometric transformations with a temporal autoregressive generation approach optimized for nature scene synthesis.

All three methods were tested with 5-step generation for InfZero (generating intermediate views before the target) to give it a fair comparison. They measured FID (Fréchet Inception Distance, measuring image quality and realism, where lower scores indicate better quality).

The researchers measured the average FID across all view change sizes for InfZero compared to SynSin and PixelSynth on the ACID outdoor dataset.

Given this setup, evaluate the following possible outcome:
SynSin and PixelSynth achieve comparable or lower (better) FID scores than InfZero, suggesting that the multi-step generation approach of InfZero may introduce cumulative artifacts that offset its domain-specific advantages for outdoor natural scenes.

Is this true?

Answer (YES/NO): YES